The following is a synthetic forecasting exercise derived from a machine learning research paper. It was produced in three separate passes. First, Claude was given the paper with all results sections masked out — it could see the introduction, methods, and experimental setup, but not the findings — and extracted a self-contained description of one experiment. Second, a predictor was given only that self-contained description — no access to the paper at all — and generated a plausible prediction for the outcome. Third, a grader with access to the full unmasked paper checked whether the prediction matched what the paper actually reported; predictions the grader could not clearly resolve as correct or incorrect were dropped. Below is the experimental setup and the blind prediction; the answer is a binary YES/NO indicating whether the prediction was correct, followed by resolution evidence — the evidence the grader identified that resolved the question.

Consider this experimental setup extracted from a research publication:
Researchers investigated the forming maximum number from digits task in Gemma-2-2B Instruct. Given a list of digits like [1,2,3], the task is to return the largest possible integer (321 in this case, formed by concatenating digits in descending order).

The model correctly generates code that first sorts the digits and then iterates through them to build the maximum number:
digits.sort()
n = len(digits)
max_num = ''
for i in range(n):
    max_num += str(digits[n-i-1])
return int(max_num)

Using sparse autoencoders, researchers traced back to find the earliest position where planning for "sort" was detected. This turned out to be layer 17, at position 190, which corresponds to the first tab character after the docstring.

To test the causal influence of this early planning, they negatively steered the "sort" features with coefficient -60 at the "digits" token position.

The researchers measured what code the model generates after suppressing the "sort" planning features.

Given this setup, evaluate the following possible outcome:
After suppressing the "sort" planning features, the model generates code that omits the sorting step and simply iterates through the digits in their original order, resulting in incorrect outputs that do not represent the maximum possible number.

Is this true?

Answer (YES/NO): NO